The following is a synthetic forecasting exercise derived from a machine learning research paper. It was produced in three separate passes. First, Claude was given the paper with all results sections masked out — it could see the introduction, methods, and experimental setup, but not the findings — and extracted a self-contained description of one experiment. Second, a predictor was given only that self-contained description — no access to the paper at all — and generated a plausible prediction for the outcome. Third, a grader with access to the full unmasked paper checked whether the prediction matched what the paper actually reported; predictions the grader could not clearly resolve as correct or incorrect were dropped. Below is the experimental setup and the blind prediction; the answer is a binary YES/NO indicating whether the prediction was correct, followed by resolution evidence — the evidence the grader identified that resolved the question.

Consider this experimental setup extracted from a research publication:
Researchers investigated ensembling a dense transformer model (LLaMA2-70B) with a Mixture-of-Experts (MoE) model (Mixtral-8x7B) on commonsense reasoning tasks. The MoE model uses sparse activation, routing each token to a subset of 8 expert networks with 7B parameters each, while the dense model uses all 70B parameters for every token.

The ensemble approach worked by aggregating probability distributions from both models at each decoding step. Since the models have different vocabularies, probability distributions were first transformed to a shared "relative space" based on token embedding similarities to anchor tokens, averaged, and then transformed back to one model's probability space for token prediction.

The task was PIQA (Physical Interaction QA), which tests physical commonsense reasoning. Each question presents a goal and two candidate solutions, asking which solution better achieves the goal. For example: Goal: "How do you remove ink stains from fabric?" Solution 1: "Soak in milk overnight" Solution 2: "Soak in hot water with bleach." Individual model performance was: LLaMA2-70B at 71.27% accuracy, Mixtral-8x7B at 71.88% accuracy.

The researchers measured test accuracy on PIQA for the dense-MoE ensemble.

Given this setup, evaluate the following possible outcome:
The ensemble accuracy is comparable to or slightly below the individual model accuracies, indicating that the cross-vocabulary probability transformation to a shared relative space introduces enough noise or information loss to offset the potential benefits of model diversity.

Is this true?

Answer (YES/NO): NO